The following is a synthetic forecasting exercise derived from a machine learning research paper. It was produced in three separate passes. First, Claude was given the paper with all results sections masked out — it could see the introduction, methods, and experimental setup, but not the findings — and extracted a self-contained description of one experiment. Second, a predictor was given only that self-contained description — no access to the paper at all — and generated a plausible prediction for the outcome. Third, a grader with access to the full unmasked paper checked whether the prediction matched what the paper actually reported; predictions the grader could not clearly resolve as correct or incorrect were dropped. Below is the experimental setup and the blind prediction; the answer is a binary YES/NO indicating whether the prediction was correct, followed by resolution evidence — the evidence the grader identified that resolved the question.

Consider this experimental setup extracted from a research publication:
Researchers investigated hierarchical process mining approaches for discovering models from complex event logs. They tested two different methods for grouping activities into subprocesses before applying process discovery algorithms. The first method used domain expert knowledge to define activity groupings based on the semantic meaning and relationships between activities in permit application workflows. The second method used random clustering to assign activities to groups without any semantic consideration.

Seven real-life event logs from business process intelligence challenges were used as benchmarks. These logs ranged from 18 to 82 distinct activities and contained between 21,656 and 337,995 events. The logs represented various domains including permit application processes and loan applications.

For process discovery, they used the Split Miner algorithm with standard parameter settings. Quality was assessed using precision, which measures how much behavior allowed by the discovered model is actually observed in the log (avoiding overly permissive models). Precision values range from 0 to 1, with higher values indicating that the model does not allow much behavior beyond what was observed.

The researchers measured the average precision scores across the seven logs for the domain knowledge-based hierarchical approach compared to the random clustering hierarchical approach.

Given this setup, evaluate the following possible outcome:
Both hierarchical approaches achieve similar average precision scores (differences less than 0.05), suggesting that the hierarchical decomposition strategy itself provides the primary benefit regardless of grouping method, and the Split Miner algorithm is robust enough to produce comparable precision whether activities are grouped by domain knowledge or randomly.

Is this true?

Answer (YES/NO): YES